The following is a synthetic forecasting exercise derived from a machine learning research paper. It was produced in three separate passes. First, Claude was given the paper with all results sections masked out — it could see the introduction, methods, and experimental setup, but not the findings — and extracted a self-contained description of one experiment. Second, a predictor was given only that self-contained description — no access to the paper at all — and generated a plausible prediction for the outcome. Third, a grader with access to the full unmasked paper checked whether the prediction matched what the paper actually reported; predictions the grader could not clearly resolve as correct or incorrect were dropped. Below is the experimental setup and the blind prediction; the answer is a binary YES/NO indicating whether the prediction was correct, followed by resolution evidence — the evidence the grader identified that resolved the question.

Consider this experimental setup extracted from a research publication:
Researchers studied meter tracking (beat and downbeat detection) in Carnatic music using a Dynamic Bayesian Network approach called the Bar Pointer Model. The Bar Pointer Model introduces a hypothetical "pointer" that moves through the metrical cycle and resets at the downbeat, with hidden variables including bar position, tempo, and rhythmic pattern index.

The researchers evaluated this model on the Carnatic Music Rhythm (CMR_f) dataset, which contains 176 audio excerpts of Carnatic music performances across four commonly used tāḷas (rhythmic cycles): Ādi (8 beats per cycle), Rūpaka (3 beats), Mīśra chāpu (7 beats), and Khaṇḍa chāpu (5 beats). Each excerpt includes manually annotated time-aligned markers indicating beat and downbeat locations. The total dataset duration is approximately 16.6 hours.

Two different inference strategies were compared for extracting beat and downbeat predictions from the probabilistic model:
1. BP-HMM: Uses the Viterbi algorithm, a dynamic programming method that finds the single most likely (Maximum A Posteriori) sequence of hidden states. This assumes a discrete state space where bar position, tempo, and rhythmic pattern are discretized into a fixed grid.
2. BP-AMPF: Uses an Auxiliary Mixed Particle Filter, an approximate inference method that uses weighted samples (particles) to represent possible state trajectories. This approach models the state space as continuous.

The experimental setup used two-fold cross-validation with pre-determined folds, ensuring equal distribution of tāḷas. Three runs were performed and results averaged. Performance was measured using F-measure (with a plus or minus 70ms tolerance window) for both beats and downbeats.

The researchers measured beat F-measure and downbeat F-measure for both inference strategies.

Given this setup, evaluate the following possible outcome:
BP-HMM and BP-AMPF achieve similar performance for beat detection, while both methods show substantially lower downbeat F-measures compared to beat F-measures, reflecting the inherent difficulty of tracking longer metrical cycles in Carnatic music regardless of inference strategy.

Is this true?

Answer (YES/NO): NO